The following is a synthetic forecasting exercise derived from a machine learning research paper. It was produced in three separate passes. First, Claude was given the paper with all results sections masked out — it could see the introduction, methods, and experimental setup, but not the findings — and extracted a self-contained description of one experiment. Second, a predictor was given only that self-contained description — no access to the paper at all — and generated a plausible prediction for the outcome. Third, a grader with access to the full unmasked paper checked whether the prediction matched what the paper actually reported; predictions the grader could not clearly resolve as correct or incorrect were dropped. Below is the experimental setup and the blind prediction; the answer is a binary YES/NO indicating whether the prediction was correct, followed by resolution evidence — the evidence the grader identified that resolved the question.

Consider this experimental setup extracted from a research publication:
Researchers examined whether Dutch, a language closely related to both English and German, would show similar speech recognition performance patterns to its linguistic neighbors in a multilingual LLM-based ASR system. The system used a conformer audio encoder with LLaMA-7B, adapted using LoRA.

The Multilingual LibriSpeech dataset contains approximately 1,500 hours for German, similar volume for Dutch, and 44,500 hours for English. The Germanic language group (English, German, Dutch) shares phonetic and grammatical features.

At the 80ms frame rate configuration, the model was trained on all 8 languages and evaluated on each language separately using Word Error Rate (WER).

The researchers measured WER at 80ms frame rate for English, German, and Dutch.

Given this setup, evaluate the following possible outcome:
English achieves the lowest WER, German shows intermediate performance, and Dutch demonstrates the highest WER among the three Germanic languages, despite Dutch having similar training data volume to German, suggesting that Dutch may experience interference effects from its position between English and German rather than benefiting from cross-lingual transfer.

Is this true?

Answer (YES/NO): YES